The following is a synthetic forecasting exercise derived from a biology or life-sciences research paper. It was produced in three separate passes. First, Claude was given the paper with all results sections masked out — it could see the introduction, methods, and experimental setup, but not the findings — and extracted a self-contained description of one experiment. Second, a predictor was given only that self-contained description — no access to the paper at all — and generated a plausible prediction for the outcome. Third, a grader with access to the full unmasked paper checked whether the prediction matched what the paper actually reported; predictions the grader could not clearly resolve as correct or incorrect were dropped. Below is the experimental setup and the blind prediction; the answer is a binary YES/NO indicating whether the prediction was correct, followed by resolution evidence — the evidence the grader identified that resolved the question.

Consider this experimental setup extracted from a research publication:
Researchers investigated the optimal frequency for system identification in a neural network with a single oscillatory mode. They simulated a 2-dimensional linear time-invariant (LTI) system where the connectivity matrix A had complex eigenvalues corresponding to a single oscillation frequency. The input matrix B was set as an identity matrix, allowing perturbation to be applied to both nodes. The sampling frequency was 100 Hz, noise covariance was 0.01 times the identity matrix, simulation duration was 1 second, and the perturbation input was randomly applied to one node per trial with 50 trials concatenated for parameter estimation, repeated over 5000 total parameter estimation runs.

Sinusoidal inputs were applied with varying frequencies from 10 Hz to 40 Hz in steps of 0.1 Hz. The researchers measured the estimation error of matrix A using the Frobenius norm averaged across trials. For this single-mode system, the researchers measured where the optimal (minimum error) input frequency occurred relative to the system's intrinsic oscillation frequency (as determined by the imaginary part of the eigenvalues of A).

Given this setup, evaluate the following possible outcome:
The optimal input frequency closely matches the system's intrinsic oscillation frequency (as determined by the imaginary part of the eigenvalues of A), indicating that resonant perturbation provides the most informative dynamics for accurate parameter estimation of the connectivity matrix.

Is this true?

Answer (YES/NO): YES